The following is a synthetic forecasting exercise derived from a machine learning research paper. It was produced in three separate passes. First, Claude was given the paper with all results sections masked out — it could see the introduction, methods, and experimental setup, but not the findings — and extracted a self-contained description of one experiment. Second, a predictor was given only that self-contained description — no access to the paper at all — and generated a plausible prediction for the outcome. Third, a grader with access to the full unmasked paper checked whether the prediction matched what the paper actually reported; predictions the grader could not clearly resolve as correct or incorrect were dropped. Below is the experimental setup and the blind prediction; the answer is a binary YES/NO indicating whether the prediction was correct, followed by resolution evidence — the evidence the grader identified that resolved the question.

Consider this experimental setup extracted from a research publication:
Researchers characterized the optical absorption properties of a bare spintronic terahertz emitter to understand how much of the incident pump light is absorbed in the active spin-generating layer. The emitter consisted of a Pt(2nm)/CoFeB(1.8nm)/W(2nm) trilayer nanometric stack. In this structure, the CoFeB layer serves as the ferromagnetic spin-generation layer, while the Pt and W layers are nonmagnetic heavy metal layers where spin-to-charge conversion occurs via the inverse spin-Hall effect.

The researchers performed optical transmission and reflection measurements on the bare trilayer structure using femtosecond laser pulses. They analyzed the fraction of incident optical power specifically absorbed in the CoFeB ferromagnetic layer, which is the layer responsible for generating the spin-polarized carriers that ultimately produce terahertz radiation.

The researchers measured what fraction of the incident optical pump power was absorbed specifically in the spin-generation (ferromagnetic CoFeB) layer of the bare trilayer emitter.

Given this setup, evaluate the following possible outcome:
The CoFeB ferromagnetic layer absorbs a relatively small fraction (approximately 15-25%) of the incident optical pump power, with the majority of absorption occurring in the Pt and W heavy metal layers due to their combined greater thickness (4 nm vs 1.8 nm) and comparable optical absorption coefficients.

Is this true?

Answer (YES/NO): NO